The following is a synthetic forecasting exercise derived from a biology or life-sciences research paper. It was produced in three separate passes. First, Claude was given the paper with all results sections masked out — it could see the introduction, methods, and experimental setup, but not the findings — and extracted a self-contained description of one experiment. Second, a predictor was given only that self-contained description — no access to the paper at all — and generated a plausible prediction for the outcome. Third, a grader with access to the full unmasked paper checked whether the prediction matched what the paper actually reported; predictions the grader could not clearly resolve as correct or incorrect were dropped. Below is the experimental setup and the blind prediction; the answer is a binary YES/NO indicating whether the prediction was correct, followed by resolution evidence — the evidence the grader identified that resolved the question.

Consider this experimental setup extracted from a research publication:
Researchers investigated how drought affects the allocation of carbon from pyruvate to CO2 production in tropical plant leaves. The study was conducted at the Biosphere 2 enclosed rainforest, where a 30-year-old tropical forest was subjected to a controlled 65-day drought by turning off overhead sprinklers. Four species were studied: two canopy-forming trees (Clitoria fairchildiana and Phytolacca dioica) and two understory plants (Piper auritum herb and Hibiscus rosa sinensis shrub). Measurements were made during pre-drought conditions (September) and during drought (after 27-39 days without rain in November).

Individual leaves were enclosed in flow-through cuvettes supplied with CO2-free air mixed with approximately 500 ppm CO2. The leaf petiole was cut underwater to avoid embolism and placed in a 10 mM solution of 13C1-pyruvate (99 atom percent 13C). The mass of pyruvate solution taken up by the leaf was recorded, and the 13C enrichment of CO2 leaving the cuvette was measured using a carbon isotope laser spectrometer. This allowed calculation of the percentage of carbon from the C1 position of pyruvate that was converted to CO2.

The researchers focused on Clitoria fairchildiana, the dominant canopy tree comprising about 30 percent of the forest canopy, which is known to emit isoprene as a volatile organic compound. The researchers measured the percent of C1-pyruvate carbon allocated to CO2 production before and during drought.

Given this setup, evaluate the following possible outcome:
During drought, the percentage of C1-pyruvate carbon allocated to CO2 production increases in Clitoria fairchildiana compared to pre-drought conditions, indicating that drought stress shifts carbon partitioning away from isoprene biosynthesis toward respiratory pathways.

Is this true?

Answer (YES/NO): NO